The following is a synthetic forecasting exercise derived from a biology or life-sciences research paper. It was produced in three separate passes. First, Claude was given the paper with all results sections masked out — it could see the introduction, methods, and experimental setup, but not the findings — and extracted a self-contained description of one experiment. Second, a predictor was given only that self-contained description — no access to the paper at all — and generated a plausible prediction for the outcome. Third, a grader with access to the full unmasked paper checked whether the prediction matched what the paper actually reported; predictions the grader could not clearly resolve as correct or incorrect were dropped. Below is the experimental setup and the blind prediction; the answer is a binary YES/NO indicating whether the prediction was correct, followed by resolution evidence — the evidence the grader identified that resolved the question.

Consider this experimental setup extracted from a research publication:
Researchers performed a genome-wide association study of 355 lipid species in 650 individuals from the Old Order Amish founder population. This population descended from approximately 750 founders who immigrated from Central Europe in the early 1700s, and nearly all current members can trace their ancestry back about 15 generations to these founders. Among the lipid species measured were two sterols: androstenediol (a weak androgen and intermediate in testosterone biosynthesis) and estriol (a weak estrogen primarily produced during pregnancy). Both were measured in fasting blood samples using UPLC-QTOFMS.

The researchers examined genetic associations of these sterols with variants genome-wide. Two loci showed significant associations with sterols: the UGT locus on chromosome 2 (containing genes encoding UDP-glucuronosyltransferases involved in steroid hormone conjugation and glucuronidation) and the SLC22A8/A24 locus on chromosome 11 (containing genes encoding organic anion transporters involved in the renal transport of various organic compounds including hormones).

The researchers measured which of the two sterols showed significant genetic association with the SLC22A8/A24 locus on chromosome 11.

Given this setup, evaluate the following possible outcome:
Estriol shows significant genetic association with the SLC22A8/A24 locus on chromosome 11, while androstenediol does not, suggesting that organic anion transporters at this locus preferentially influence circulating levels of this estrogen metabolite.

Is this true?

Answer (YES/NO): YES